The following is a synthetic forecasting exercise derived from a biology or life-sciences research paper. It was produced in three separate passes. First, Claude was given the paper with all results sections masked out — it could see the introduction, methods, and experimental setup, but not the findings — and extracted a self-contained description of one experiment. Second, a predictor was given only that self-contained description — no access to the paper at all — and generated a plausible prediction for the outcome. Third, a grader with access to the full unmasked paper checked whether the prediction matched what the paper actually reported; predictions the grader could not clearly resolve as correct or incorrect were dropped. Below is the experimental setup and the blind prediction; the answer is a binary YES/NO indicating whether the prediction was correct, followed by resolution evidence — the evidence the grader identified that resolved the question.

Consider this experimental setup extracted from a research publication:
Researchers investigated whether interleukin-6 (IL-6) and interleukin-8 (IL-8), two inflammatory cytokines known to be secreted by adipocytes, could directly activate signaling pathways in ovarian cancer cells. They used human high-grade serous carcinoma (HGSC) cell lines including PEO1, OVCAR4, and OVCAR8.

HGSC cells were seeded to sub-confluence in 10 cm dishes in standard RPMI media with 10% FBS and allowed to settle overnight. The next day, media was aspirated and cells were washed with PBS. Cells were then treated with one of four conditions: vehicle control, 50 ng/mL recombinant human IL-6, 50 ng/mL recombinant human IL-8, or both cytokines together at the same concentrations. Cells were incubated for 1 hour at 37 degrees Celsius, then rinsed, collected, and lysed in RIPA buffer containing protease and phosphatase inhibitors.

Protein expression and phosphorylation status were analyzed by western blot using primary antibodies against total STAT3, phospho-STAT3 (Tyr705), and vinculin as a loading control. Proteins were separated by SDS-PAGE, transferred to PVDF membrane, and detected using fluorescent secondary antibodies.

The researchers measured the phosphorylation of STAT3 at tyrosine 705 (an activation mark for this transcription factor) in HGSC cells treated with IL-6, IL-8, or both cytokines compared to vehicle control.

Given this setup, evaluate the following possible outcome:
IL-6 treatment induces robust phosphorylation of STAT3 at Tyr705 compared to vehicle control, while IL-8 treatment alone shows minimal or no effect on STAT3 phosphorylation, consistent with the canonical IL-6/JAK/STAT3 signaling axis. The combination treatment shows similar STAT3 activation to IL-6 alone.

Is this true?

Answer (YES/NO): NO